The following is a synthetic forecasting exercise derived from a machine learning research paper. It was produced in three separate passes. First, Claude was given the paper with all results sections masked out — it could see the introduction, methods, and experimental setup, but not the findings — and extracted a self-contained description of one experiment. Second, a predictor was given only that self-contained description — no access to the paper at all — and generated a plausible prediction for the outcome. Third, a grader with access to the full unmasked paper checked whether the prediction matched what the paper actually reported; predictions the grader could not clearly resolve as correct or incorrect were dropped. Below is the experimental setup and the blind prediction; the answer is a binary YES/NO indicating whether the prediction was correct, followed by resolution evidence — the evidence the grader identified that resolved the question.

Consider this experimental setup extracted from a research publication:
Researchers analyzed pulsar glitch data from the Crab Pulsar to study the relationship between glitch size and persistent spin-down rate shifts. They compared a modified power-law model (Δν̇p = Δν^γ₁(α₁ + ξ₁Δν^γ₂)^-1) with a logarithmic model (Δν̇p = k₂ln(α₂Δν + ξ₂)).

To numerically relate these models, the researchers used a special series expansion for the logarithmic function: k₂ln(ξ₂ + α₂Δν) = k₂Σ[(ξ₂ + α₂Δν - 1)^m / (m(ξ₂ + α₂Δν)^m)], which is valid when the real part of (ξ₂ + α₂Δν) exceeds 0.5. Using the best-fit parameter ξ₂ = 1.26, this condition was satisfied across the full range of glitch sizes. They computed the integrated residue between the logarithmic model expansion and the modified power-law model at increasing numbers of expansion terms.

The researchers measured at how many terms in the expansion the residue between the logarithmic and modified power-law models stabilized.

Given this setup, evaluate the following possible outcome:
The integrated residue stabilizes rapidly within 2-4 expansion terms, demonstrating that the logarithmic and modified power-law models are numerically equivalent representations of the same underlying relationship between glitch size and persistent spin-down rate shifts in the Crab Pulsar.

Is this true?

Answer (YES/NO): NO